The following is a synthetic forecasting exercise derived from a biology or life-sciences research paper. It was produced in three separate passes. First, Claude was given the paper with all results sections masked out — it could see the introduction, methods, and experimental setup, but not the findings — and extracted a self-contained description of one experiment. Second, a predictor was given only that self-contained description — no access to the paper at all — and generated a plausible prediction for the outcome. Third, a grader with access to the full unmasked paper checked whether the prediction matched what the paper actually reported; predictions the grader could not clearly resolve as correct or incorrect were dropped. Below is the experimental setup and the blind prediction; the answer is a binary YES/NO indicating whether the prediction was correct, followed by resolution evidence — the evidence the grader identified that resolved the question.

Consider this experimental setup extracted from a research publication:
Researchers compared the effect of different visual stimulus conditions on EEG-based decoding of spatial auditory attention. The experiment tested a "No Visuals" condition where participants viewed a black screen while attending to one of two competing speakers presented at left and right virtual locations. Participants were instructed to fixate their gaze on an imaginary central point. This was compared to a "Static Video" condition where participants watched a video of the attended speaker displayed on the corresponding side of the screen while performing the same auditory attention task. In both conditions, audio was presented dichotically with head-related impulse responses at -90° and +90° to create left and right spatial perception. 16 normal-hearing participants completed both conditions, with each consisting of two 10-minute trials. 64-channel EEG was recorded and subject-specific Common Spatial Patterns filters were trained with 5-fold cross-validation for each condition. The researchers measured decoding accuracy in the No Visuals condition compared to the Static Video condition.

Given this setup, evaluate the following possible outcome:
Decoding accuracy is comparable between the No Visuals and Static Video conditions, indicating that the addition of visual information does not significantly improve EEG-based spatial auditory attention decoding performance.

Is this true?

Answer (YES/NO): NO